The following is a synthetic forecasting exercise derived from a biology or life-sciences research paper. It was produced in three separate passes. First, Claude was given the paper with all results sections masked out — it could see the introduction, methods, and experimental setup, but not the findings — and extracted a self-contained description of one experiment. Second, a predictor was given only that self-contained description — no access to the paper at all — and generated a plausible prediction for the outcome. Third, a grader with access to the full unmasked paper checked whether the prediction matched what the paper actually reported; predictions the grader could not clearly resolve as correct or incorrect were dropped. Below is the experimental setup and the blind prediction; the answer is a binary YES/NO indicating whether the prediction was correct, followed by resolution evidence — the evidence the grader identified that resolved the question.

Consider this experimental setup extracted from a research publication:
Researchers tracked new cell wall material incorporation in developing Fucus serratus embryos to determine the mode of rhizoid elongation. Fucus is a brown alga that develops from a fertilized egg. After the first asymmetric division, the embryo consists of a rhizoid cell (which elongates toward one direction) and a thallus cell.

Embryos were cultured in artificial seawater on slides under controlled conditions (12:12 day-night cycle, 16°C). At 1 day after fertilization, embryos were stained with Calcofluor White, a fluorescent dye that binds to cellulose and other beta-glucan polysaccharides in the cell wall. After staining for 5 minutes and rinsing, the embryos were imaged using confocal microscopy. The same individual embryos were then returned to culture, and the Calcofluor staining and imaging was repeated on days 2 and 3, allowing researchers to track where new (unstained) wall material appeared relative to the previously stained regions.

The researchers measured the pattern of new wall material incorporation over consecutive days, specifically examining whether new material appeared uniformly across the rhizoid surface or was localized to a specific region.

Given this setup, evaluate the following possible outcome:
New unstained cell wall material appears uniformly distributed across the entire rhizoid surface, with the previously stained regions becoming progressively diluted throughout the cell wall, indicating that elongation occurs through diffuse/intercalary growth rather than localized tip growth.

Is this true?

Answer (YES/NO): NO